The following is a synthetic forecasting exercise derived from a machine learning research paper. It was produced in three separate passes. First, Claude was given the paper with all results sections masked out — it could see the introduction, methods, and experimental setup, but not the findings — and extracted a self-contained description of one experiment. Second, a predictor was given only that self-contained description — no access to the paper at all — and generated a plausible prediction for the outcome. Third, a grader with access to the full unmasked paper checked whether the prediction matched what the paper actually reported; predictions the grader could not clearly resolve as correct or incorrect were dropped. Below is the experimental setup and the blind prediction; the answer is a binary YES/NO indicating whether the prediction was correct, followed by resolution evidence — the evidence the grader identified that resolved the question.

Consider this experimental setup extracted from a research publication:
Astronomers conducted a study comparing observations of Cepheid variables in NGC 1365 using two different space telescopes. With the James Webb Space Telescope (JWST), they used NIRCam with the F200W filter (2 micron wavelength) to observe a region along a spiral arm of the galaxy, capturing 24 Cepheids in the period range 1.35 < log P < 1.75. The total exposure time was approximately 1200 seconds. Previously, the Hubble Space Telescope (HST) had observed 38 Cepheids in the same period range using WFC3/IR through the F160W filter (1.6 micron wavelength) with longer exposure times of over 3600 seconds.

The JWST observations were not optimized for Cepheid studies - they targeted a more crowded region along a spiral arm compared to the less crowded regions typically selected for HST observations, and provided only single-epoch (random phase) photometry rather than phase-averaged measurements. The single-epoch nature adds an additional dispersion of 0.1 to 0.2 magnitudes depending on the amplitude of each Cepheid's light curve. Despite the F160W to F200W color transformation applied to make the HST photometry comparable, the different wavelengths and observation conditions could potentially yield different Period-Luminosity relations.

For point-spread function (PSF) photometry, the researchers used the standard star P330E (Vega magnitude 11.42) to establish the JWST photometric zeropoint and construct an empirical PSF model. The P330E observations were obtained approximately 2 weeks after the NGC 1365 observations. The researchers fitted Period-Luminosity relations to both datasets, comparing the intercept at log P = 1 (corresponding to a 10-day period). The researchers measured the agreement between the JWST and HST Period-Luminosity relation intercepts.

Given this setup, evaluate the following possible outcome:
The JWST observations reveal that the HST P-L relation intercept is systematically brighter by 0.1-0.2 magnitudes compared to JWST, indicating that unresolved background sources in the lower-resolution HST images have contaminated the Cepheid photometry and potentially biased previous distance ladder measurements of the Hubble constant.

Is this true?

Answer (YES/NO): NO